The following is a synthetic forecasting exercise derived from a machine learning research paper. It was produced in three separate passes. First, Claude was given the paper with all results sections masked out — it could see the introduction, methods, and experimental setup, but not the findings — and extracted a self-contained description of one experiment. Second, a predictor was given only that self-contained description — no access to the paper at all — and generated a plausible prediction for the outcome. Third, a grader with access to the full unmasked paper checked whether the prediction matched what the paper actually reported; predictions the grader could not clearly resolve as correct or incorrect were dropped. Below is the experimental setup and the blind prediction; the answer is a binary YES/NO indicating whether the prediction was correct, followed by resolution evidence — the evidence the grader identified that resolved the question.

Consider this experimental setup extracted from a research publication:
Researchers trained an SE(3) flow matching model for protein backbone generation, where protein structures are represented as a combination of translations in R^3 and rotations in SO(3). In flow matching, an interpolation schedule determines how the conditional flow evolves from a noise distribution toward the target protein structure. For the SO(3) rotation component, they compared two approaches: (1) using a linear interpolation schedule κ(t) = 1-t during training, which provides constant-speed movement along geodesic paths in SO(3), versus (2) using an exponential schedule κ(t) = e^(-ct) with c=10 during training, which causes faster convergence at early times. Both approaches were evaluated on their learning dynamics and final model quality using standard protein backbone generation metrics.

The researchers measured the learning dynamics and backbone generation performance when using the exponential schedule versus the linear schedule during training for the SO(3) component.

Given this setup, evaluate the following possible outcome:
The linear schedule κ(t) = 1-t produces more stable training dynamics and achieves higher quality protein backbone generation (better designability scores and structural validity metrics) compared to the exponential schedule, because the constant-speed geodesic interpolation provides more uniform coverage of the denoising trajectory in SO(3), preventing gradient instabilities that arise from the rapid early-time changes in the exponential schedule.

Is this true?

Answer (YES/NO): NO